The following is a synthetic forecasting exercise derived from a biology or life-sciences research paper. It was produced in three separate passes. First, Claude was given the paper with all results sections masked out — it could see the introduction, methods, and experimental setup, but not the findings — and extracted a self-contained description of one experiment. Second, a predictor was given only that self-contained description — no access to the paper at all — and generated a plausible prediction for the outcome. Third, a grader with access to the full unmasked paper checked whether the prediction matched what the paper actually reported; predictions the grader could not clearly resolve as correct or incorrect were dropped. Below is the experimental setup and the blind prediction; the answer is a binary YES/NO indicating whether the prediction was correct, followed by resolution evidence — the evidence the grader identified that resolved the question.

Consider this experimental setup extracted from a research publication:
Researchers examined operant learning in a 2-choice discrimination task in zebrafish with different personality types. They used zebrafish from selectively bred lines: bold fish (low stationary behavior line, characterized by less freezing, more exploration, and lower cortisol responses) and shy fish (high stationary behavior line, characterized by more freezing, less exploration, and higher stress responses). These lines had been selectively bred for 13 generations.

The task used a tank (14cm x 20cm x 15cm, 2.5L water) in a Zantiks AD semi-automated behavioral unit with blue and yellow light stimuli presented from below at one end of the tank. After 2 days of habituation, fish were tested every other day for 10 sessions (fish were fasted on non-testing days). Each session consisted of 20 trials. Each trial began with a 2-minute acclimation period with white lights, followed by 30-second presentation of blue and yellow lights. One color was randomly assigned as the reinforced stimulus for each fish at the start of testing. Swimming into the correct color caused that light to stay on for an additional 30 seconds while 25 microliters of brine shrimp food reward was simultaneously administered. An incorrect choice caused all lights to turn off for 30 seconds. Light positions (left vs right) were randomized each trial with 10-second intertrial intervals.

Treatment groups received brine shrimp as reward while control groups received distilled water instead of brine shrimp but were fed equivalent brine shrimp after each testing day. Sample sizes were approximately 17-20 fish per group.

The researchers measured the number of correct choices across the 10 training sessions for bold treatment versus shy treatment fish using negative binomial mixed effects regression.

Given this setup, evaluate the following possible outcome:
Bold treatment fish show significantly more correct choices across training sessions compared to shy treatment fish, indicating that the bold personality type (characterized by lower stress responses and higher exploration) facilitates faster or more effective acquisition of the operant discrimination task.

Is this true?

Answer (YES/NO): NO